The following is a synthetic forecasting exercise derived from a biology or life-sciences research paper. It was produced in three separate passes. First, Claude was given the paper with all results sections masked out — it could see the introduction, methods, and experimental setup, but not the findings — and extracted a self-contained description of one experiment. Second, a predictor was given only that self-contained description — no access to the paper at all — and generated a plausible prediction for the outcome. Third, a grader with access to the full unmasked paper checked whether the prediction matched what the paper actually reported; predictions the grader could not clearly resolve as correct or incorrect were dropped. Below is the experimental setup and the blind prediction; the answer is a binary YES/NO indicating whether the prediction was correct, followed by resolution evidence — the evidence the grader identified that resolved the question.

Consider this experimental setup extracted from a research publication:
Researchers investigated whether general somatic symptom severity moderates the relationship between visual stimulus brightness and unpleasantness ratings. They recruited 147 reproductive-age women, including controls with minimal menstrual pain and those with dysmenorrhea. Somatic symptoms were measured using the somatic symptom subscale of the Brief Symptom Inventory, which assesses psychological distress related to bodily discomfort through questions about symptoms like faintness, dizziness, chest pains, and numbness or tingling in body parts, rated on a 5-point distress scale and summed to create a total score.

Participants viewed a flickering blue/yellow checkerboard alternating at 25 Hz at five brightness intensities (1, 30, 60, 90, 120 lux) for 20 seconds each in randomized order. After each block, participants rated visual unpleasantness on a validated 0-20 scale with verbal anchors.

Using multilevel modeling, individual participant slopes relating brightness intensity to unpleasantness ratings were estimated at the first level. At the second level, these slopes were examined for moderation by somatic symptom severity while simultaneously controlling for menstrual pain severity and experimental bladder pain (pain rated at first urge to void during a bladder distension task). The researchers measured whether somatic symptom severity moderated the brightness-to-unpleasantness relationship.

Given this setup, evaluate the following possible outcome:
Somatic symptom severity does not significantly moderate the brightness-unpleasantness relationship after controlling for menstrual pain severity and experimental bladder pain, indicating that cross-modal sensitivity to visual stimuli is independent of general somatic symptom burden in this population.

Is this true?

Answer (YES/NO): NO